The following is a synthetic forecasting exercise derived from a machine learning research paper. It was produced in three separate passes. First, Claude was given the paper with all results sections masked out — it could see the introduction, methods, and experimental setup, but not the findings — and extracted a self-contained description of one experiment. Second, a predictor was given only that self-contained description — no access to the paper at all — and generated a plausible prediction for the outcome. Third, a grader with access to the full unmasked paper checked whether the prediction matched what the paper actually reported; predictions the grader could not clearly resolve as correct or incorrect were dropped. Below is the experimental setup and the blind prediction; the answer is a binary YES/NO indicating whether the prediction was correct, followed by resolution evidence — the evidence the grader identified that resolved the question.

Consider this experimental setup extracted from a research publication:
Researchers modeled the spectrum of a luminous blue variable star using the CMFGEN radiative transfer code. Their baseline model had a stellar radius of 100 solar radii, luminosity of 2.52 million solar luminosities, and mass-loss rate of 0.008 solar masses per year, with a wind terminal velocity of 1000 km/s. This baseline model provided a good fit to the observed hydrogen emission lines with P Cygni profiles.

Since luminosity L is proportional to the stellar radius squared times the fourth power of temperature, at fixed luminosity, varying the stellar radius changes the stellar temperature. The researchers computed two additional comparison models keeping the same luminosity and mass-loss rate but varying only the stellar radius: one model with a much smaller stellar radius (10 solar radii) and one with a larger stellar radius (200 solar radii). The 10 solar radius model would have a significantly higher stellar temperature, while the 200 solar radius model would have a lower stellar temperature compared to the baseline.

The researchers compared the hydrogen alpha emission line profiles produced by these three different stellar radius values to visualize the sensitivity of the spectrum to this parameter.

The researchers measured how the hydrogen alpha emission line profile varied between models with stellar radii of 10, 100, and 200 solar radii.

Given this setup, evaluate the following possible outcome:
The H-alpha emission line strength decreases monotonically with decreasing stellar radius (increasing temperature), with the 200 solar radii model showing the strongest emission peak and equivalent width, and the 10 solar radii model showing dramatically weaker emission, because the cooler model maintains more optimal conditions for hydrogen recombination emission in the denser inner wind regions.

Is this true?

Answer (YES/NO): NO